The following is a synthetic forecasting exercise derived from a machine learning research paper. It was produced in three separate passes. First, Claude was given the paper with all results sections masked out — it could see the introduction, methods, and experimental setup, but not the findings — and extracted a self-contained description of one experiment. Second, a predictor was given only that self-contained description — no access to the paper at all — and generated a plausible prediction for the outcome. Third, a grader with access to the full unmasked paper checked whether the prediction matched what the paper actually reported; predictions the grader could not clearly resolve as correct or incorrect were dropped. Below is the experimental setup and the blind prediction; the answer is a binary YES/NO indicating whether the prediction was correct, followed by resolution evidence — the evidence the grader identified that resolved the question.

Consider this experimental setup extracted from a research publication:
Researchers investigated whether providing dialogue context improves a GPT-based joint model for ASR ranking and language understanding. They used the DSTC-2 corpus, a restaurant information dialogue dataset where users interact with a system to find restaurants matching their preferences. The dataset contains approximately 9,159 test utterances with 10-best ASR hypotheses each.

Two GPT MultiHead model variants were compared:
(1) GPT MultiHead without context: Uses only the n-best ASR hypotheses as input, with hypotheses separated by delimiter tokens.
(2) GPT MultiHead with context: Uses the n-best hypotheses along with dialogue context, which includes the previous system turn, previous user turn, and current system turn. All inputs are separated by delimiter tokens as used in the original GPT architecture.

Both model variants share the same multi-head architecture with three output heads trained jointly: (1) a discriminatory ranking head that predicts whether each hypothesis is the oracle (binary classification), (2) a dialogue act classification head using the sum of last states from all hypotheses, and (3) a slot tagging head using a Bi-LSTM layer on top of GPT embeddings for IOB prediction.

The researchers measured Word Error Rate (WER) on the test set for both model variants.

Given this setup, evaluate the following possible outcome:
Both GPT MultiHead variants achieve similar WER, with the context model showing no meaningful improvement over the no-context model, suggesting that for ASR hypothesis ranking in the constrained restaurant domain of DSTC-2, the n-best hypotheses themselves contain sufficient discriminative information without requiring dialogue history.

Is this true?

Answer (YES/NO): YES